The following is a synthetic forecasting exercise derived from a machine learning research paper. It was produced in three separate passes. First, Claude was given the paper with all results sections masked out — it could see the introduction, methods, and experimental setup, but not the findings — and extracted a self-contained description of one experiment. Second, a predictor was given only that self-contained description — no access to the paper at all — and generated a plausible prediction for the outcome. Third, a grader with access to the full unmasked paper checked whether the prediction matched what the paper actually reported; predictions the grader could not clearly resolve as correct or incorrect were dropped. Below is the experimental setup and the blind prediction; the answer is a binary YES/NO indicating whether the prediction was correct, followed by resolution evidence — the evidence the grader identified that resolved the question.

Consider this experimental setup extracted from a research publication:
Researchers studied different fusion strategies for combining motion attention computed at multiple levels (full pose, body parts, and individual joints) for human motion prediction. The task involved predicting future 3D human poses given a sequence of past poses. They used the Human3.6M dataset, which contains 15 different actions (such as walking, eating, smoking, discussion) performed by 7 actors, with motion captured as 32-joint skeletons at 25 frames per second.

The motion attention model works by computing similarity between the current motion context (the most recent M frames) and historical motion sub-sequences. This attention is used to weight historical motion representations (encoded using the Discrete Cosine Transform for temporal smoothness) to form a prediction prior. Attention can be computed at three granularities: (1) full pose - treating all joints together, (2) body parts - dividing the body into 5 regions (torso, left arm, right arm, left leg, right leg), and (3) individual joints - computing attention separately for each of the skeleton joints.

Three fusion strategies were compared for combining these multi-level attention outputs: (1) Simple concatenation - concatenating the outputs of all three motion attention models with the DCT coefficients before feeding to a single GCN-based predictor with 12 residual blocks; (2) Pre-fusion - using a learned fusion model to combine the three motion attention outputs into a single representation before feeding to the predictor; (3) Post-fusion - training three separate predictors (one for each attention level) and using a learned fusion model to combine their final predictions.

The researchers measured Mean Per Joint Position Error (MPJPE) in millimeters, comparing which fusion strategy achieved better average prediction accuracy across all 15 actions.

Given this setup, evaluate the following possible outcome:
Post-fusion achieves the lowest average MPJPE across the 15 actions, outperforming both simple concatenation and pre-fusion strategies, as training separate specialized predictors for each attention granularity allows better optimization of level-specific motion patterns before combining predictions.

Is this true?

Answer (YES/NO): YES